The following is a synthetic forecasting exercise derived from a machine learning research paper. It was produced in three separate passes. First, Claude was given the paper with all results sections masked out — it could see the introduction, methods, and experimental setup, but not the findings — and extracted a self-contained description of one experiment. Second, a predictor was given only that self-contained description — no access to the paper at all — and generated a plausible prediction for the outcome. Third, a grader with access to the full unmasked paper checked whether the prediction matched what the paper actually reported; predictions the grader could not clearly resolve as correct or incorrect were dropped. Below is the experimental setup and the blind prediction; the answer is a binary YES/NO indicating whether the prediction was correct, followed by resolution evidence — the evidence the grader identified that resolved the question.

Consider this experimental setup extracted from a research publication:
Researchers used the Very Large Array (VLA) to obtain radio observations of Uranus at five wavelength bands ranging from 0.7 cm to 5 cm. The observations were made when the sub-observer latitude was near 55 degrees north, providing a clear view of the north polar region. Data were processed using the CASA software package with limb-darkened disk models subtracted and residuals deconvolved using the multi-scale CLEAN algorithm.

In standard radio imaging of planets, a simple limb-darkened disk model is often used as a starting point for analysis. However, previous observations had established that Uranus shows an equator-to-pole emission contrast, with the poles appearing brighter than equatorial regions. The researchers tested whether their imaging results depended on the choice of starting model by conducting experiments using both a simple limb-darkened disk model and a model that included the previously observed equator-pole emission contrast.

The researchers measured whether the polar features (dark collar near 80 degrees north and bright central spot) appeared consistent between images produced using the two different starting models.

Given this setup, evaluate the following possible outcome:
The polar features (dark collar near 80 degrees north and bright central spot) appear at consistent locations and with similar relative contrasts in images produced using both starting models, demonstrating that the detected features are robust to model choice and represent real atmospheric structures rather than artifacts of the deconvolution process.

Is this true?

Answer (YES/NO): YES